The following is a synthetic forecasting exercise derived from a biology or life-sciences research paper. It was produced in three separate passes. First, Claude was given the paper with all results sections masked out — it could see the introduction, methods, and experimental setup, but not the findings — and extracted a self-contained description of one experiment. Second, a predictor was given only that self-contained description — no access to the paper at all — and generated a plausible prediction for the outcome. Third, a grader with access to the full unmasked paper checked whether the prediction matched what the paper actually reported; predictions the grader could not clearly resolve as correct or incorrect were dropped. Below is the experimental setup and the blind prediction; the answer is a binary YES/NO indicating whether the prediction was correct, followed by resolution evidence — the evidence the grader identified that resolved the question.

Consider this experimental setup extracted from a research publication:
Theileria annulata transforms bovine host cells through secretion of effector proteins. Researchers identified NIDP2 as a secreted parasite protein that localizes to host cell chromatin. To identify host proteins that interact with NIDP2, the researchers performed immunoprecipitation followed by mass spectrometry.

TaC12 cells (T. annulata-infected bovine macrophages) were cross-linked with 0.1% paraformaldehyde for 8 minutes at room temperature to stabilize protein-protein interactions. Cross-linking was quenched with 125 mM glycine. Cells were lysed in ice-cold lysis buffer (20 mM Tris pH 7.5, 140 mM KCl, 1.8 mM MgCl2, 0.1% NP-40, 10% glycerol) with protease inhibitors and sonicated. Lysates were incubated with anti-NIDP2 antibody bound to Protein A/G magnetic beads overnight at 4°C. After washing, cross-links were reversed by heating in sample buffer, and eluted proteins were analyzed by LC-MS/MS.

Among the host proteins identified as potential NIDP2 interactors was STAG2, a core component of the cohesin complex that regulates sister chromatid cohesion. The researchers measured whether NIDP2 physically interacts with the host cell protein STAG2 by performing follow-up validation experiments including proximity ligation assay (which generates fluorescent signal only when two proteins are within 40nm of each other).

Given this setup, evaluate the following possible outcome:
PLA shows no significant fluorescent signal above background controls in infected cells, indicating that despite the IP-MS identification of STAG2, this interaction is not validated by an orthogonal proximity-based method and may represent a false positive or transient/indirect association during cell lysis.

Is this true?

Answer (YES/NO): NO